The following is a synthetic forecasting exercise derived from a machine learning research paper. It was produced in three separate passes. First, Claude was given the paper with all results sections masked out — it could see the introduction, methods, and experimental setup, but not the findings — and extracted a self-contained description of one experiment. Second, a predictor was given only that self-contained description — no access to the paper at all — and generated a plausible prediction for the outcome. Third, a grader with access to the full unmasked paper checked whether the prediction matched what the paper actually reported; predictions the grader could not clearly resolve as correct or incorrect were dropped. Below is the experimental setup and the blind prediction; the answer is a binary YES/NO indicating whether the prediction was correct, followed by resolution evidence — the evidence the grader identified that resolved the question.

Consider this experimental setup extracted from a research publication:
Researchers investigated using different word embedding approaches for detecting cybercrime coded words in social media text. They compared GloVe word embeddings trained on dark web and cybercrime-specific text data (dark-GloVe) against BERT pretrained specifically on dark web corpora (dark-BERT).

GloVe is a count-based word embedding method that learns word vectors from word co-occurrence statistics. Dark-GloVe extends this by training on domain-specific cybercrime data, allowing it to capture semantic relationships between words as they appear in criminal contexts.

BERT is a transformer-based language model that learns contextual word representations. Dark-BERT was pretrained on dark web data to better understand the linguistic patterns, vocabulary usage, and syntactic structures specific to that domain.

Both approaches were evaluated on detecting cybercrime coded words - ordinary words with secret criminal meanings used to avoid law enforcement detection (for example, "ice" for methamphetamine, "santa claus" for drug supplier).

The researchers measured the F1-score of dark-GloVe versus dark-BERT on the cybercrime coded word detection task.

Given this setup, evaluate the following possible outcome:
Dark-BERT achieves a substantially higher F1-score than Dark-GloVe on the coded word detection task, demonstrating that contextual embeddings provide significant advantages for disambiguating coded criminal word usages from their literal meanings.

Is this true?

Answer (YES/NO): NO